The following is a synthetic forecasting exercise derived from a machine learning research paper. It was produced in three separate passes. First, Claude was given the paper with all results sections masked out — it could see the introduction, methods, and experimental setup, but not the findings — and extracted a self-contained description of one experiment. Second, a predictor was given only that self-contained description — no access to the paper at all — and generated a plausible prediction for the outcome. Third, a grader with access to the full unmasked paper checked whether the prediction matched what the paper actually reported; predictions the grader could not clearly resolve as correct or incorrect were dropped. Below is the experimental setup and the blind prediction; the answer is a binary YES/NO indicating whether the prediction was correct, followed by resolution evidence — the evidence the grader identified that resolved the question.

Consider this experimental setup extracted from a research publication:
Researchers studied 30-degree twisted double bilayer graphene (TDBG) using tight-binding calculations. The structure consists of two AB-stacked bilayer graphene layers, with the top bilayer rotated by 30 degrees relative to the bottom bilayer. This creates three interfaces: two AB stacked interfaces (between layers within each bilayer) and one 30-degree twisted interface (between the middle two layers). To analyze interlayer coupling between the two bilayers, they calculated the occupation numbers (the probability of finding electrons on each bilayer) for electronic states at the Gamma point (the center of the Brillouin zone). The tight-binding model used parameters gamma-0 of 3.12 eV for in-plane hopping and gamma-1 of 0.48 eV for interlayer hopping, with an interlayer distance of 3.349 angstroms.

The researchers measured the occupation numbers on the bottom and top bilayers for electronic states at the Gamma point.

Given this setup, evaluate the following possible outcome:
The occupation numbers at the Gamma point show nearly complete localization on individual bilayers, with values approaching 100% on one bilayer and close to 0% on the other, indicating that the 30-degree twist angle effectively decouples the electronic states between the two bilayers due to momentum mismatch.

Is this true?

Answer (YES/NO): YES